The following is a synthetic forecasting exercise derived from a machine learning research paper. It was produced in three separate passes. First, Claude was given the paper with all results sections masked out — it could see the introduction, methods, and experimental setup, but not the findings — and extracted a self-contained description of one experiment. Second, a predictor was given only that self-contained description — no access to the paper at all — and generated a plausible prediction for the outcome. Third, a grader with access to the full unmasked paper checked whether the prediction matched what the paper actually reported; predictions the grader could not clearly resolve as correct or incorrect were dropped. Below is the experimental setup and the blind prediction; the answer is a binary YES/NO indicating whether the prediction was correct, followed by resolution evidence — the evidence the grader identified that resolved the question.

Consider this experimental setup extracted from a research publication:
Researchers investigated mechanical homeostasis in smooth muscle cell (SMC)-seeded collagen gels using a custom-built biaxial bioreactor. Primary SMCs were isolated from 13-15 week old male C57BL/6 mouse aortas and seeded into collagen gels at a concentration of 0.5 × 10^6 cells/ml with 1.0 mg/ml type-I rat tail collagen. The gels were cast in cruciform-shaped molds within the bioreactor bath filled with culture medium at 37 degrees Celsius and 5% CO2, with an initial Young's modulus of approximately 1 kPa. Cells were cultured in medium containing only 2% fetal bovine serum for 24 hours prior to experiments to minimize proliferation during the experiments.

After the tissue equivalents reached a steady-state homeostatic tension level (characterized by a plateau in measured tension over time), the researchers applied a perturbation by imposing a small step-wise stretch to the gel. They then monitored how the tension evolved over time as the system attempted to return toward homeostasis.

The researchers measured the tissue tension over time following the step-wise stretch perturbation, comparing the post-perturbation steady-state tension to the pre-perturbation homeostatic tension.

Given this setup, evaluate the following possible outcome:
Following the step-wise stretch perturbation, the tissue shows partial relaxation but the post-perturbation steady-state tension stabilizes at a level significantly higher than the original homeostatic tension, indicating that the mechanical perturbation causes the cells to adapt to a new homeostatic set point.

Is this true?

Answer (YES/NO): NO